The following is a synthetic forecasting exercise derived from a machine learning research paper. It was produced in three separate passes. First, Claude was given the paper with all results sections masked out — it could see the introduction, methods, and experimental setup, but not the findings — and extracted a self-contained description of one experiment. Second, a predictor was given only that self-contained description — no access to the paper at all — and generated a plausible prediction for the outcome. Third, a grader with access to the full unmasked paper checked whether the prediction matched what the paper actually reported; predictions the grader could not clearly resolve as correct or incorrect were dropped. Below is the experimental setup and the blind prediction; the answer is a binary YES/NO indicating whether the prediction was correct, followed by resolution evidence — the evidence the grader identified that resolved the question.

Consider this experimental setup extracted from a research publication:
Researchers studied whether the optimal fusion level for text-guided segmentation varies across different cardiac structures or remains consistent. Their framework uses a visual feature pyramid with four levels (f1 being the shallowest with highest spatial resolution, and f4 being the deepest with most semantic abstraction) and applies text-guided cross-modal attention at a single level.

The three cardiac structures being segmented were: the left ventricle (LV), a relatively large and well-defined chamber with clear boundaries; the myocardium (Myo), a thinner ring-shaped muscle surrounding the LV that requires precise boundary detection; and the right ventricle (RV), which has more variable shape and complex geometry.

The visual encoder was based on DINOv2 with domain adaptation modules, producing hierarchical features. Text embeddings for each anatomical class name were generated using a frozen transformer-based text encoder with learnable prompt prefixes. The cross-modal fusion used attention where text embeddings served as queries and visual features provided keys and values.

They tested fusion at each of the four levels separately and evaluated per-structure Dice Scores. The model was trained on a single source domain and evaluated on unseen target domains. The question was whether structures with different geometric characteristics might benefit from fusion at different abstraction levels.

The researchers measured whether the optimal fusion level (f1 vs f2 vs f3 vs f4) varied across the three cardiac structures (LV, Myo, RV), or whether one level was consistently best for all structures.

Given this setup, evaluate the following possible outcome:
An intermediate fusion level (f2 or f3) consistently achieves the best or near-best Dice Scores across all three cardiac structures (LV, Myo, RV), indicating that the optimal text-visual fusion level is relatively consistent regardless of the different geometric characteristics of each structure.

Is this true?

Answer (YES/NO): NO